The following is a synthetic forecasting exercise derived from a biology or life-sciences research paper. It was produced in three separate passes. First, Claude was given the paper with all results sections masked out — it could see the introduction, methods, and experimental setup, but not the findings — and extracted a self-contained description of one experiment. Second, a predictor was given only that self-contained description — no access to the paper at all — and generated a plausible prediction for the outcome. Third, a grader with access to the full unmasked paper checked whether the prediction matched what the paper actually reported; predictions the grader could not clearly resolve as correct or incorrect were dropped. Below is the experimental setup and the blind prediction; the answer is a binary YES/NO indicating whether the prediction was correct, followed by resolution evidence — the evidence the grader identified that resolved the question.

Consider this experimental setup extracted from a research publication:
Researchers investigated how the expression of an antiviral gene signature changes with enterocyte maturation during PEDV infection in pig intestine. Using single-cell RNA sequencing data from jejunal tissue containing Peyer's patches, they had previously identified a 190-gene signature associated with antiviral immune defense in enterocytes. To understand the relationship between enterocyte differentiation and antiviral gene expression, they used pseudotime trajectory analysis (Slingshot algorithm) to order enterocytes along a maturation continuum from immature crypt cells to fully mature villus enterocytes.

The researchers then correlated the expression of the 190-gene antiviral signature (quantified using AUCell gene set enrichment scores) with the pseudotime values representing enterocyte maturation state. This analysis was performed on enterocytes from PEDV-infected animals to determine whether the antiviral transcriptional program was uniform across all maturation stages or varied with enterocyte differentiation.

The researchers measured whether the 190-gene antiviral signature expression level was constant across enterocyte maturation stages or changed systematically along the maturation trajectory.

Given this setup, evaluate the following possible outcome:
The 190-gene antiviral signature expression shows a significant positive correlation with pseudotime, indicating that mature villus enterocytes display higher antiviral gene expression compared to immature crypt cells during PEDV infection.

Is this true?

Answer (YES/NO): YES